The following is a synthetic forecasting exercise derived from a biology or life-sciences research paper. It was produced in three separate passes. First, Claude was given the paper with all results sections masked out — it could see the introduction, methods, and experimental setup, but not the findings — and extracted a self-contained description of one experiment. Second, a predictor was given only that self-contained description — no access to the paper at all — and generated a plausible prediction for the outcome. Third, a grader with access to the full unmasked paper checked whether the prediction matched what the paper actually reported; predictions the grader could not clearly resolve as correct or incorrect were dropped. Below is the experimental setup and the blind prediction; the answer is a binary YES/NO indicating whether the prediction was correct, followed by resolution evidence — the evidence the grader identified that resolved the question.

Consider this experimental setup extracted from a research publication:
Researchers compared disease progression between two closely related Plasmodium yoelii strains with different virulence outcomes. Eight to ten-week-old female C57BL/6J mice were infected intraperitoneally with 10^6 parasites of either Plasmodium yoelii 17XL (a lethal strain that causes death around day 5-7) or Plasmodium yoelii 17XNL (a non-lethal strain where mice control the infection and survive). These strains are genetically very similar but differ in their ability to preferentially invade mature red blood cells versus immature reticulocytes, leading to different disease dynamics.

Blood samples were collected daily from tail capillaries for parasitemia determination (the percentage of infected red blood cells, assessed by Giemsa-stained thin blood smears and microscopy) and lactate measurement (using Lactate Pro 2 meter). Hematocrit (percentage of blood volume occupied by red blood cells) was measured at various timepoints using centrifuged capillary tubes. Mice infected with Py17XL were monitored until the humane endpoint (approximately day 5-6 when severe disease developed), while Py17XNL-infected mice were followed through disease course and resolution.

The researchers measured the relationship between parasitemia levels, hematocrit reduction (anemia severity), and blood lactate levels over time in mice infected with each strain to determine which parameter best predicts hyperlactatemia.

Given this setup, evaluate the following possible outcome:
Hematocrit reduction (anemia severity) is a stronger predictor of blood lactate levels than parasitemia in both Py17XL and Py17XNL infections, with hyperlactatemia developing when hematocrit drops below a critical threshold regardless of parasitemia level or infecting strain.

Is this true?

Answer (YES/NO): NO